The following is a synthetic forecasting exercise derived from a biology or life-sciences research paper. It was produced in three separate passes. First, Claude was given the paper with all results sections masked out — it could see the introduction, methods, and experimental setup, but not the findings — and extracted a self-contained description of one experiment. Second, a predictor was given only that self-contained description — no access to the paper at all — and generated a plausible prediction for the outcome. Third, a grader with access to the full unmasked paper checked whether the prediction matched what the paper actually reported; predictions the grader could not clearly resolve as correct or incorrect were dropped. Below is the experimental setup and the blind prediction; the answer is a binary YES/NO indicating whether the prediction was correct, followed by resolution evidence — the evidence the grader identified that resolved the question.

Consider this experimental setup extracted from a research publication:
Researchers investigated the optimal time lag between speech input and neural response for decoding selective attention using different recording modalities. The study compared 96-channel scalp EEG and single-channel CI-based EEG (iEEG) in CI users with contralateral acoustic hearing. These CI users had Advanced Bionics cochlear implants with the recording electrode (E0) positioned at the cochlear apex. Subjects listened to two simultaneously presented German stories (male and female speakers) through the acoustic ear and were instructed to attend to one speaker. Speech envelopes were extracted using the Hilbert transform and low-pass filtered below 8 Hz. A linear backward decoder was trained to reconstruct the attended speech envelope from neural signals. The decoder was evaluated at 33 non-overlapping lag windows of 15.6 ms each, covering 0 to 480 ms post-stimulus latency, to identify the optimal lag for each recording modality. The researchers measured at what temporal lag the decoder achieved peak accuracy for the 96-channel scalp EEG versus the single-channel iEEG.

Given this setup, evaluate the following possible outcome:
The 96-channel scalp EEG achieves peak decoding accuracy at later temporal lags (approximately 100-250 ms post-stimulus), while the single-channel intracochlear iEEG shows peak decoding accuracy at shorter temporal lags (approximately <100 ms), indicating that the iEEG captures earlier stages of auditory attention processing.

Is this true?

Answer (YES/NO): NO